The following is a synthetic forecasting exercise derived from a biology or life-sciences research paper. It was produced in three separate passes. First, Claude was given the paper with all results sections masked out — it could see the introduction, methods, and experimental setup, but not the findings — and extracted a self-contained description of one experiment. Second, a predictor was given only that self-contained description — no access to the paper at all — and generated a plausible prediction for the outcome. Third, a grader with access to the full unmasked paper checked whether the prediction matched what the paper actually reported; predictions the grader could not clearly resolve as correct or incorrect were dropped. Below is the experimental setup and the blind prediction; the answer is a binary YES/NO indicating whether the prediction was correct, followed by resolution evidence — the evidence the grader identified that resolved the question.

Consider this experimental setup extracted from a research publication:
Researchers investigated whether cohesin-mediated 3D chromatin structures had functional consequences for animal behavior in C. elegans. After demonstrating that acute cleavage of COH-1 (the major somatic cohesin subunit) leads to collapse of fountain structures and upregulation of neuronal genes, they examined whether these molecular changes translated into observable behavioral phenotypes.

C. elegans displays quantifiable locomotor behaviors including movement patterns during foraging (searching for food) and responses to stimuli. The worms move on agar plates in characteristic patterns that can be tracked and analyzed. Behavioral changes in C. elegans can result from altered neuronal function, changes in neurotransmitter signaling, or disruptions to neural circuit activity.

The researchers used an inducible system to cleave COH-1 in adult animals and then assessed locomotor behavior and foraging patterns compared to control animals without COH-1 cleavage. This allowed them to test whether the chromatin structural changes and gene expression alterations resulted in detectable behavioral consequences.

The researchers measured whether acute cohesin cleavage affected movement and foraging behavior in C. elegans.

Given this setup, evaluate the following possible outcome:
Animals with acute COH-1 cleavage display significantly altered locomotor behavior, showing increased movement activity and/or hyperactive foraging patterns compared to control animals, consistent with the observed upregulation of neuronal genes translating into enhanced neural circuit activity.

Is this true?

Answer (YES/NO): NO